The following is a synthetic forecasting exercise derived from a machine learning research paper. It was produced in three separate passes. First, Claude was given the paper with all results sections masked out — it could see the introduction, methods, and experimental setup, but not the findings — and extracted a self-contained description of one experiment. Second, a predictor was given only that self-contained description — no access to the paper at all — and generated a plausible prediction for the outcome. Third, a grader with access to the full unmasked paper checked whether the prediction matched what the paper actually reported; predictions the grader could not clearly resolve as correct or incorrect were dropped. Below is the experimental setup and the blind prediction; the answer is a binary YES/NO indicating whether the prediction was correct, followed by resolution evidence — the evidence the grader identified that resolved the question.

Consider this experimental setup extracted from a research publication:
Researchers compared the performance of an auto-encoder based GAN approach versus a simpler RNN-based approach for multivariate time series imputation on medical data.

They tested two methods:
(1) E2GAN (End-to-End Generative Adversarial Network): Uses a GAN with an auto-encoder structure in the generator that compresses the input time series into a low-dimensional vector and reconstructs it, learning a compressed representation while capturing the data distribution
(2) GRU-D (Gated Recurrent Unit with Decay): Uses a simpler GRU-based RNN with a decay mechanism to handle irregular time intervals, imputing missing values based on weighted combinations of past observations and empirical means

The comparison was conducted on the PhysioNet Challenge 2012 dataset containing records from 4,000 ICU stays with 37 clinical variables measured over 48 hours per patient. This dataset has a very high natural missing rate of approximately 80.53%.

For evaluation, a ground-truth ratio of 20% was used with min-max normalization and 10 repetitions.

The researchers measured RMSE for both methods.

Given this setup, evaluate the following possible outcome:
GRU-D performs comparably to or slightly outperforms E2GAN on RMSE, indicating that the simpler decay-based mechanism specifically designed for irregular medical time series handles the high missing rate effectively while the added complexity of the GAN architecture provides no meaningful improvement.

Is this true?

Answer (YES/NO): NO